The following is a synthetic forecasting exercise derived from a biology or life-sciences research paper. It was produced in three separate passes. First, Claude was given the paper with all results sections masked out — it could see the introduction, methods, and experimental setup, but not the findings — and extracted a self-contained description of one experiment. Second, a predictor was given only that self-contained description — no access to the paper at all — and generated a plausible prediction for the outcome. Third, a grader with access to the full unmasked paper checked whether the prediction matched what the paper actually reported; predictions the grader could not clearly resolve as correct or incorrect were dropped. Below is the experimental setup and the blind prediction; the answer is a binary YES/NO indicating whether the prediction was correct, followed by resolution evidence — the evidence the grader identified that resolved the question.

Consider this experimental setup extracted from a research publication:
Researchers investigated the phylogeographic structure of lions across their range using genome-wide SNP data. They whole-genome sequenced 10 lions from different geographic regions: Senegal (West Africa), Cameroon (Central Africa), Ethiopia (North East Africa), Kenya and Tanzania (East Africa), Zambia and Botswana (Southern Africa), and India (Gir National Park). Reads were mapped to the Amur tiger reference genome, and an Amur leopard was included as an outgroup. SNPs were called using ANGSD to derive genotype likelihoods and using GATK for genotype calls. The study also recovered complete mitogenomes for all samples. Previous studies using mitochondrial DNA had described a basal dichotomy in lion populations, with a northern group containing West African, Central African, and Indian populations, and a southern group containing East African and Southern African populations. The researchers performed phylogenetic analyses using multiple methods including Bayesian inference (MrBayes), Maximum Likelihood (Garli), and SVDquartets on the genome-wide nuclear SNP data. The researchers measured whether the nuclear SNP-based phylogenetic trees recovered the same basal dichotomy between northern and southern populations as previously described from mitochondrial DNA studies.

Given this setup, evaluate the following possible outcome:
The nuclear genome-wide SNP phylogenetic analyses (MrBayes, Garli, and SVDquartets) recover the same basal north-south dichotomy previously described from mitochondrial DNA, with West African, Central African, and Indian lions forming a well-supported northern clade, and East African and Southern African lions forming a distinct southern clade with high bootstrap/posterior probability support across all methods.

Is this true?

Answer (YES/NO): YES